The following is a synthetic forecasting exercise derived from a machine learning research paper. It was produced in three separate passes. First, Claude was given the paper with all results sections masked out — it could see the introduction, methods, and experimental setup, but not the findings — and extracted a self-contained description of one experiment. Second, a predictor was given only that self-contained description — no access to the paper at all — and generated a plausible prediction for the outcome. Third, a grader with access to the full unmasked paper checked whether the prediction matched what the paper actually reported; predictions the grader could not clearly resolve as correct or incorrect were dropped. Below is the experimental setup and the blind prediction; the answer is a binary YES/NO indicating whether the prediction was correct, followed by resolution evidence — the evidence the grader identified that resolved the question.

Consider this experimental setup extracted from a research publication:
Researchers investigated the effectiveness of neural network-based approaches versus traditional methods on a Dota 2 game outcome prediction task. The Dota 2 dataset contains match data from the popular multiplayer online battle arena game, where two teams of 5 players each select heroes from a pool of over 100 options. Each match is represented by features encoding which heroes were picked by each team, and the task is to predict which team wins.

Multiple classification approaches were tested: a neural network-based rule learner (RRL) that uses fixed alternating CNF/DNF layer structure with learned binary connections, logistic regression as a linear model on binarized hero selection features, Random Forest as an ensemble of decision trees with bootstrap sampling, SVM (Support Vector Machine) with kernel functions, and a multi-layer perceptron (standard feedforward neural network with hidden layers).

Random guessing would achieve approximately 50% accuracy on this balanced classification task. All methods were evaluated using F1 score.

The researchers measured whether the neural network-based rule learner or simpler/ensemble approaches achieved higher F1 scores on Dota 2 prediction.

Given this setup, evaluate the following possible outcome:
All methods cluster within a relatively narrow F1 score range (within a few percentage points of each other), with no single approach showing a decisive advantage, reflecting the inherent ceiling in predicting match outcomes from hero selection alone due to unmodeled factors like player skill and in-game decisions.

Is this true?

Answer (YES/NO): NO